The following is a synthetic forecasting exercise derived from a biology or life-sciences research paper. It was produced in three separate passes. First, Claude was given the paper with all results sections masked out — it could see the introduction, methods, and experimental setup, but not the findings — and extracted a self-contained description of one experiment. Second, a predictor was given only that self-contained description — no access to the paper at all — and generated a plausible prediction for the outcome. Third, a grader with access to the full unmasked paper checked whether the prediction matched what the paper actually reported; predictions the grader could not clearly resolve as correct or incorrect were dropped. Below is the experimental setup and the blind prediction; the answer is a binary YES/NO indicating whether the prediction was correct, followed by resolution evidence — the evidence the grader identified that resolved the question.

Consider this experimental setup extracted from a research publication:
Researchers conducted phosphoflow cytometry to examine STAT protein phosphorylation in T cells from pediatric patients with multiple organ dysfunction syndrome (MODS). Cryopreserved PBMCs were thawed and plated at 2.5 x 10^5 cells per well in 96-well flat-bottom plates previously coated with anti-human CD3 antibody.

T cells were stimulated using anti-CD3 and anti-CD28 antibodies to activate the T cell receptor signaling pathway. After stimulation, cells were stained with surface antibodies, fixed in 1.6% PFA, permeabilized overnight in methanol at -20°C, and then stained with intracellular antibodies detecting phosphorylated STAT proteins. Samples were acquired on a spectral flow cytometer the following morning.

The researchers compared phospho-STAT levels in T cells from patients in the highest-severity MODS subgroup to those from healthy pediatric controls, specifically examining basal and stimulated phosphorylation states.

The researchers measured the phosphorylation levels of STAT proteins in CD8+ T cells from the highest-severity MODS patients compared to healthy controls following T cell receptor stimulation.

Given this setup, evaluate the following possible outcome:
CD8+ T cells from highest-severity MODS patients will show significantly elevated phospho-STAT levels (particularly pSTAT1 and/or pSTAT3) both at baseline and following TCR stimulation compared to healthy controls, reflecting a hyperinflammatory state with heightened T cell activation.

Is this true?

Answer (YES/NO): NO